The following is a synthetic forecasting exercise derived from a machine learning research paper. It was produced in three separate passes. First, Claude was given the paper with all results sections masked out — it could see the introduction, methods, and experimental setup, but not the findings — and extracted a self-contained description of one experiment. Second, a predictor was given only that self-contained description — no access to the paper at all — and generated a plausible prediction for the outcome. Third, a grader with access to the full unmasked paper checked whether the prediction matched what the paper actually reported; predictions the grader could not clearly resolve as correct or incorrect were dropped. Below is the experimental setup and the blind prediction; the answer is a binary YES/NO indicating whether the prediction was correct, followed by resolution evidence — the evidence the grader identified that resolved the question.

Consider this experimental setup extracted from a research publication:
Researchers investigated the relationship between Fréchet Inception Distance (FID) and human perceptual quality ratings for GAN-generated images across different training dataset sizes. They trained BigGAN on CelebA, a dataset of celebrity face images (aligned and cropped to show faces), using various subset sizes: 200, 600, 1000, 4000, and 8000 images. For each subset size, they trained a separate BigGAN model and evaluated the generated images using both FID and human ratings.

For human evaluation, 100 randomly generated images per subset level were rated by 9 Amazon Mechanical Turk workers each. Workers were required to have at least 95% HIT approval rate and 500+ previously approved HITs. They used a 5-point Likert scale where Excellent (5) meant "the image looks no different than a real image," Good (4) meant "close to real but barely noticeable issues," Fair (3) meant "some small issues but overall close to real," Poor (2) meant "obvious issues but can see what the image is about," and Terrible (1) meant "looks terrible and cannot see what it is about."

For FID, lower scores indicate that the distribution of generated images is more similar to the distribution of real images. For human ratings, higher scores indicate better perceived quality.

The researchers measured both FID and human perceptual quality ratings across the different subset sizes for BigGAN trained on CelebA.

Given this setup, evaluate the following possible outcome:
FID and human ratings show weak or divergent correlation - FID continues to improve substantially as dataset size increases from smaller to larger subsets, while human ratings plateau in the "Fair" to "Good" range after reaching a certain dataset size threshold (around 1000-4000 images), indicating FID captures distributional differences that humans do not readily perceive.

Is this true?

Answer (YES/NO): YES